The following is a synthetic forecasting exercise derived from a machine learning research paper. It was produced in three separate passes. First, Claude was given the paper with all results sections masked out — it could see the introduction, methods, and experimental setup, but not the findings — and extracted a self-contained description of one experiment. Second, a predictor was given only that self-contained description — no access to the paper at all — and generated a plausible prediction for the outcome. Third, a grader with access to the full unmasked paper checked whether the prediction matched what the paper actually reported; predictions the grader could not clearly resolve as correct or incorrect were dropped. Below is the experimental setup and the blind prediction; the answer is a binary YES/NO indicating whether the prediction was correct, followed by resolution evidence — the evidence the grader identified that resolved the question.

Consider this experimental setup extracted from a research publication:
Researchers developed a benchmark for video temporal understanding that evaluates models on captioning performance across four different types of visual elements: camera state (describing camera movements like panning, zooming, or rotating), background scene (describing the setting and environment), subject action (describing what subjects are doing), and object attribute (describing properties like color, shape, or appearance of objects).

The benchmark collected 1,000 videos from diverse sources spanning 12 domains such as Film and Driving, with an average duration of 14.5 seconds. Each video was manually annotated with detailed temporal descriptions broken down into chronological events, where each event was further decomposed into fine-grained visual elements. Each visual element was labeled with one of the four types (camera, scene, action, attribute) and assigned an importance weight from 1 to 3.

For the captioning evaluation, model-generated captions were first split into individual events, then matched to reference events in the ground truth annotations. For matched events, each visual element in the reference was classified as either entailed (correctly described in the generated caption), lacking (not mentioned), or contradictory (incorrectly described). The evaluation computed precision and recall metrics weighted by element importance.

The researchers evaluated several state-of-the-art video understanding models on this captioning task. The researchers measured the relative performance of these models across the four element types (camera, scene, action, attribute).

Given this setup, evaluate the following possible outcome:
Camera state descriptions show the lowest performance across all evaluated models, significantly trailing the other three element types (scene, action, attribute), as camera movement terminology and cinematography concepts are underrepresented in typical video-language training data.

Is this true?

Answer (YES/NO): NO